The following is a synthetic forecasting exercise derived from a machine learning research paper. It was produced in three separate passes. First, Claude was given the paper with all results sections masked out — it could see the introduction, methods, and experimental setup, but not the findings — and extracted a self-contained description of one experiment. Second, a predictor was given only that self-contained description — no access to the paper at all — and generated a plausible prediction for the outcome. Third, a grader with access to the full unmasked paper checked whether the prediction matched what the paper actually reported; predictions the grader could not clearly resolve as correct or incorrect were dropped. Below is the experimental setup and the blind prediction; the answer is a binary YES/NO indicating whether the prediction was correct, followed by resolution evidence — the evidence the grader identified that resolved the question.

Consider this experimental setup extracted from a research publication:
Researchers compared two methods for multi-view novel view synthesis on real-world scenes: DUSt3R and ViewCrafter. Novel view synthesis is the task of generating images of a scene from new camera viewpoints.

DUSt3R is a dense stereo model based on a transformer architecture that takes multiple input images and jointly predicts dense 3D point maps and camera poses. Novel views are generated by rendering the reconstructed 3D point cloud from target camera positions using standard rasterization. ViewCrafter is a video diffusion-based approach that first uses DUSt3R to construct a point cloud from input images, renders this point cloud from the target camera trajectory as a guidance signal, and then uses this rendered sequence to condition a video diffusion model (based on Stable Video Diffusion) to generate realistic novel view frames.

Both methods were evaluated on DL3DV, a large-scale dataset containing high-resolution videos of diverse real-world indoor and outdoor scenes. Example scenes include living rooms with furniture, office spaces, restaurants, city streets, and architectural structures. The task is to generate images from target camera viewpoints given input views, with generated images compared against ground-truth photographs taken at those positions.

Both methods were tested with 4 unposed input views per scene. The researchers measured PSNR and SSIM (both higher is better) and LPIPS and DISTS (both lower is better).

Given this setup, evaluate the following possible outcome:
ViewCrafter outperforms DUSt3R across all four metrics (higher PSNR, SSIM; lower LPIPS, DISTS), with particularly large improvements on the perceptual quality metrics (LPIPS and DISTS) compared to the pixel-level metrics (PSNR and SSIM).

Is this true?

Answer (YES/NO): NO